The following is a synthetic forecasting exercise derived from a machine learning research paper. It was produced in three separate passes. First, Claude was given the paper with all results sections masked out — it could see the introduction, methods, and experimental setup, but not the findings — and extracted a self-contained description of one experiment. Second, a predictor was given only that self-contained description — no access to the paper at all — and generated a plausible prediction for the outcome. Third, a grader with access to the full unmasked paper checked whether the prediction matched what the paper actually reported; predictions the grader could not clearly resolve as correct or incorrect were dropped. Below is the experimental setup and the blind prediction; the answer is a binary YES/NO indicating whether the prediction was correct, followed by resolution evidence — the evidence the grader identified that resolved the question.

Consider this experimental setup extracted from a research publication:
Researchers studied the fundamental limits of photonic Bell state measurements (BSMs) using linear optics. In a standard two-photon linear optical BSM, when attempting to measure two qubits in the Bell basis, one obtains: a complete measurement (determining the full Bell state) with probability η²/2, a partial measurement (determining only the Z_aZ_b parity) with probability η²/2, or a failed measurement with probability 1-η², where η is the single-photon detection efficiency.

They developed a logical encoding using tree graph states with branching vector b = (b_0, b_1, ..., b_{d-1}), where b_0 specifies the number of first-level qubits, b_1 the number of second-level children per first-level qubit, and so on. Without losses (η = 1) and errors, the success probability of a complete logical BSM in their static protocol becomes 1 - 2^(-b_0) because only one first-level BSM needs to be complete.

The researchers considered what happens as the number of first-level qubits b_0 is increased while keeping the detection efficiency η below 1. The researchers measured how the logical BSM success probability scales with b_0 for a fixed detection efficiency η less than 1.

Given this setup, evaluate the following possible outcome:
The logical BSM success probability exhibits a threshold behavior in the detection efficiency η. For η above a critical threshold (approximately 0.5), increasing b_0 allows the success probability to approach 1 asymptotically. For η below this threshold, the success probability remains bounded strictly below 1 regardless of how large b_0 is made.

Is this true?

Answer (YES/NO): NO